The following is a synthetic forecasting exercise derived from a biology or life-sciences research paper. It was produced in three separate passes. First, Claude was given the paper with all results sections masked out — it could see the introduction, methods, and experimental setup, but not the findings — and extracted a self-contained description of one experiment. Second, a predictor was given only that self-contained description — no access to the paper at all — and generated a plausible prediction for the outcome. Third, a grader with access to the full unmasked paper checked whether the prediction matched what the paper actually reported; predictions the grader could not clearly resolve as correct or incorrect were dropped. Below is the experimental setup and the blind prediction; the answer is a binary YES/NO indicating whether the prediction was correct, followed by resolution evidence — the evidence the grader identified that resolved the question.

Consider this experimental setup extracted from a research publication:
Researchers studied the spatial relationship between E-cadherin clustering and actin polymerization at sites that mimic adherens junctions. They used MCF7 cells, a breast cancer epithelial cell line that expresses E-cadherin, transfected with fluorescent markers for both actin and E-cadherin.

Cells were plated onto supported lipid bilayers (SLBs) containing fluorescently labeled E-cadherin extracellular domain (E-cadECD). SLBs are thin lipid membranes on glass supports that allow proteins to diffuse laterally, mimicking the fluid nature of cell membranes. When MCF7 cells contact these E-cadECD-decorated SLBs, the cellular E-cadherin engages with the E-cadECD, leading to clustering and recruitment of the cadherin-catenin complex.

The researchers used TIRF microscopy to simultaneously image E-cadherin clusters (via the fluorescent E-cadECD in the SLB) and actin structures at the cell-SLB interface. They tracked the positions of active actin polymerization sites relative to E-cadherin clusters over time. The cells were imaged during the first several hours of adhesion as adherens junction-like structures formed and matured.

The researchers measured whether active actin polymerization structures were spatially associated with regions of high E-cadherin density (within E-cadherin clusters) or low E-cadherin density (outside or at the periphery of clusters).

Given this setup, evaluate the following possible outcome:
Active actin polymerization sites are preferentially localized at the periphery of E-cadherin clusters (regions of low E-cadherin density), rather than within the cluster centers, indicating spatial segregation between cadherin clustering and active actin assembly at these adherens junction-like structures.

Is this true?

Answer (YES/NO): YES